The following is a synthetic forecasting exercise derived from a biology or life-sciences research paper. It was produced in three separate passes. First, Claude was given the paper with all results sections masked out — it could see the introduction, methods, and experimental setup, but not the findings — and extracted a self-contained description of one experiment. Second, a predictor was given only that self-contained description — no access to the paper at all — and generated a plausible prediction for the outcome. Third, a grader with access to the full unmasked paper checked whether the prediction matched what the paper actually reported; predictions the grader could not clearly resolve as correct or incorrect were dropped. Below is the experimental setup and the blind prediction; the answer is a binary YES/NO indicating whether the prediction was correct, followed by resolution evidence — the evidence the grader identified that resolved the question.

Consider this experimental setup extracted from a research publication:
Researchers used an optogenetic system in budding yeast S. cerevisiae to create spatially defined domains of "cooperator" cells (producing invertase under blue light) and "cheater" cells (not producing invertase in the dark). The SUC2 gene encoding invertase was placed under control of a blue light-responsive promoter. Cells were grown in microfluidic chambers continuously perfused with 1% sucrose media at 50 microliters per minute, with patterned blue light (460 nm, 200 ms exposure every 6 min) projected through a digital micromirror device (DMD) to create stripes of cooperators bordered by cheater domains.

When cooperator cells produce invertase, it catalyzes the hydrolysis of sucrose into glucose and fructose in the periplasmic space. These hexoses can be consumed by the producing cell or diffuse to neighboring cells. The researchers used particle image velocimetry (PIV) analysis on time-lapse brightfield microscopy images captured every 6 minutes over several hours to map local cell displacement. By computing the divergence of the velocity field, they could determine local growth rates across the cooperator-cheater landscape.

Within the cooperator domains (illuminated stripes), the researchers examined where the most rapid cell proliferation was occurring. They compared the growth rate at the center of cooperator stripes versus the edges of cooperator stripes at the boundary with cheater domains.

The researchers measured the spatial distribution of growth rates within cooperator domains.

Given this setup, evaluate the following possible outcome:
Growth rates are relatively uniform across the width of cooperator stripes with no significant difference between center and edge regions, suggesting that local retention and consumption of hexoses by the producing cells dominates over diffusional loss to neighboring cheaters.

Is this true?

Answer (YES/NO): NO